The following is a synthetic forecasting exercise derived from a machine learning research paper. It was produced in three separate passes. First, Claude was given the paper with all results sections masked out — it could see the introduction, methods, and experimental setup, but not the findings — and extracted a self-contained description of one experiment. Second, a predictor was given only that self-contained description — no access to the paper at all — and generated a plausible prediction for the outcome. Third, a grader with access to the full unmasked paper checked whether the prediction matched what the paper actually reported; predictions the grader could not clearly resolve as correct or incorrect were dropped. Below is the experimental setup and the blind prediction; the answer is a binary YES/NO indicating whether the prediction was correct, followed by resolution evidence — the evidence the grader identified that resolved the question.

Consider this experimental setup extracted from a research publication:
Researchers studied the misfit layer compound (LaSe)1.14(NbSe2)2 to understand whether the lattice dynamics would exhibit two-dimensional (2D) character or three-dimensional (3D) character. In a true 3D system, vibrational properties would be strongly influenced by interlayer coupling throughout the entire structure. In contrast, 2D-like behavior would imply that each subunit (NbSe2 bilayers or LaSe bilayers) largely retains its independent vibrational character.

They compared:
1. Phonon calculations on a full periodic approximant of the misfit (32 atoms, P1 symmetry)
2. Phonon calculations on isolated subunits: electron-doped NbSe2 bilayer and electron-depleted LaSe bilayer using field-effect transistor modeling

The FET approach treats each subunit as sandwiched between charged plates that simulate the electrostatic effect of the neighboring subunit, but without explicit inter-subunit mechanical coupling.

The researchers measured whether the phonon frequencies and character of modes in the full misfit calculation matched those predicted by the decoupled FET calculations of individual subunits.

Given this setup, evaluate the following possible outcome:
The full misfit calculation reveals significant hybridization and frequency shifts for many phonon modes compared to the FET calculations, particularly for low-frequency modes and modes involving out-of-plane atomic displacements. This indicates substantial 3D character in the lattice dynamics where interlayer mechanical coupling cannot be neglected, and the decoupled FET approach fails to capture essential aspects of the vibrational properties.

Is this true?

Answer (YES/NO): NO